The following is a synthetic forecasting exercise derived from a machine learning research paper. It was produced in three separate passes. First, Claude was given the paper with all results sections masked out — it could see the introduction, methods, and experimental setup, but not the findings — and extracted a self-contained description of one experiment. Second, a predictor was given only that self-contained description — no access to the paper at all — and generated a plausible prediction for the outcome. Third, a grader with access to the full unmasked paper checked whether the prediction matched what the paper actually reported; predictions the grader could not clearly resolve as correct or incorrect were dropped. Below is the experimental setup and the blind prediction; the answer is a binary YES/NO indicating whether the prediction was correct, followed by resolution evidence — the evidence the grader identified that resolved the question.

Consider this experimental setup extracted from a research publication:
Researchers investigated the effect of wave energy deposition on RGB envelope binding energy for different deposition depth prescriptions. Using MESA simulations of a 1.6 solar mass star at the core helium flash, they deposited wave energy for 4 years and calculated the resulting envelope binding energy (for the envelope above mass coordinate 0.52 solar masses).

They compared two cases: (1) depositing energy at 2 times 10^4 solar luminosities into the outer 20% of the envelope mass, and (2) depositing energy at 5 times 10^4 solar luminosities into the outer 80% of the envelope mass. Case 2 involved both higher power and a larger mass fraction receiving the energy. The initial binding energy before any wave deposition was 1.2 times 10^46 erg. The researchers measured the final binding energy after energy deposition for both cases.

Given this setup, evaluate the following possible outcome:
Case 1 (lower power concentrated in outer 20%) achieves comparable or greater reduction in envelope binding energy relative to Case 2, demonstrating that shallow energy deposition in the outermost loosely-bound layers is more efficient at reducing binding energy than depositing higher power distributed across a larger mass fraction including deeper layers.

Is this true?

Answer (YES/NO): NO